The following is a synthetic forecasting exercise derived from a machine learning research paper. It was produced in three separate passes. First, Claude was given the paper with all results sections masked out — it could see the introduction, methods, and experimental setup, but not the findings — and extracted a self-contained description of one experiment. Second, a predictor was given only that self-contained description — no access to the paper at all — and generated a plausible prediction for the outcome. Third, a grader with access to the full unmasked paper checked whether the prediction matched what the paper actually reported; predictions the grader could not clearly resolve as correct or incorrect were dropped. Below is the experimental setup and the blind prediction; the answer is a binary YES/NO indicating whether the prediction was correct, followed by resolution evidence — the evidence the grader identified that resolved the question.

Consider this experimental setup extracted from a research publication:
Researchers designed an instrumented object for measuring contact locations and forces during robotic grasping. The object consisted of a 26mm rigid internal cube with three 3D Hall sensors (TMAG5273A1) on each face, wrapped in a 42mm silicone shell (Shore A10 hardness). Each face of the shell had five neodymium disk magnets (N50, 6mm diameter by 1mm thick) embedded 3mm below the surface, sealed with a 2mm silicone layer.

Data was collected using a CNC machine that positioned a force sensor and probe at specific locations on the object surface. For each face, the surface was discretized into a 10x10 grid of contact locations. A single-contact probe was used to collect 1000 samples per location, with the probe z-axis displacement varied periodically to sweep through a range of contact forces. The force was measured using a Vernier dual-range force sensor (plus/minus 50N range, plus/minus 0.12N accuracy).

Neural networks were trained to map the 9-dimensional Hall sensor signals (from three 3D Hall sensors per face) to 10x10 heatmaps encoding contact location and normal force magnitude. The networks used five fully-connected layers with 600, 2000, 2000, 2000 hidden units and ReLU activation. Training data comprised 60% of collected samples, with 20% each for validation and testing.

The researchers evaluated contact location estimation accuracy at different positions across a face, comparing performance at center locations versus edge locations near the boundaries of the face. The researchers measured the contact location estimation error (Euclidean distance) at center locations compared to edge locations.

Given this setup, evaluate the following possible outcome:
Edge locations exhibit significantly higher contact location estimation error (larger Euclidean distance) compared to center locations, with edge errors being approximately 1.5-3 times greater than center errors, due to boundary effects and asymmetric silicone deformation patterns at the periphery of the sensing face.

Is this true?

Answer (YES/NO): NO